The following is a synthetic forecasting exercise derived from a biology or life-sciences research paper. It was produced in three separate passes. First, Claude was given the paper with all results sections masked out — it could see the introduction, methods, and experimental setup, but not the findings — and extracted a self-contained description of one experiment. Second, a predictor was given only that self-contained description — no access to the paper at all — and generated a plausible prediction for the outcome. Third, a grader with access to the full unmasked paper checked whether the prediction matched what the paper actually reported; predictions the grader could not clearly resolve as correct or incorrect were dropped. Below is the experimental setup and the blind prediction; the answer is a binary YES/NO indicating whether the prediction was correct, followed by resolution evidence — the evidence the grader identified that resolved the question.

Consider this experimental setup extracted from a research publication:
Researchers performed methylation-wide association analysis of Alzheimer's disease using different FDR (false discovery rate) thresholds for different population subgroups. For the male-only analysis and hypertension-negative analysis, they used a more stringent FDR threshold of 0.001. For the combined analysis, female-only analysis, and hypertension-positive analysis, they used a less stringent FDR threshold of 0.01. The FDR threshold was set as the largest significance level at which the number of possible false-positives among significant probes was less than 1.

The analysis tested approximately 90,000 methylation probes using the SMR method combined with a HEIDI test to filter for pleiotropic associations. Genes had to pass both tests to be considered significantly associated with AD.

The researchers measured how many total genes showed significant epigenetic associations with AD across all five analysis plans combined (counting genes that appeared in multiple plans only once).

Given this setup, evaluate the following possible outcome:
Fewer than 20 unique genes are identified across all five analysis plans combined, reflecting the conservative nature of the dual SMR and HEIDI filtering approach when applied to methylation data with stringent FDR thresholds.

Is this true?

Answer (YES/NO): NO